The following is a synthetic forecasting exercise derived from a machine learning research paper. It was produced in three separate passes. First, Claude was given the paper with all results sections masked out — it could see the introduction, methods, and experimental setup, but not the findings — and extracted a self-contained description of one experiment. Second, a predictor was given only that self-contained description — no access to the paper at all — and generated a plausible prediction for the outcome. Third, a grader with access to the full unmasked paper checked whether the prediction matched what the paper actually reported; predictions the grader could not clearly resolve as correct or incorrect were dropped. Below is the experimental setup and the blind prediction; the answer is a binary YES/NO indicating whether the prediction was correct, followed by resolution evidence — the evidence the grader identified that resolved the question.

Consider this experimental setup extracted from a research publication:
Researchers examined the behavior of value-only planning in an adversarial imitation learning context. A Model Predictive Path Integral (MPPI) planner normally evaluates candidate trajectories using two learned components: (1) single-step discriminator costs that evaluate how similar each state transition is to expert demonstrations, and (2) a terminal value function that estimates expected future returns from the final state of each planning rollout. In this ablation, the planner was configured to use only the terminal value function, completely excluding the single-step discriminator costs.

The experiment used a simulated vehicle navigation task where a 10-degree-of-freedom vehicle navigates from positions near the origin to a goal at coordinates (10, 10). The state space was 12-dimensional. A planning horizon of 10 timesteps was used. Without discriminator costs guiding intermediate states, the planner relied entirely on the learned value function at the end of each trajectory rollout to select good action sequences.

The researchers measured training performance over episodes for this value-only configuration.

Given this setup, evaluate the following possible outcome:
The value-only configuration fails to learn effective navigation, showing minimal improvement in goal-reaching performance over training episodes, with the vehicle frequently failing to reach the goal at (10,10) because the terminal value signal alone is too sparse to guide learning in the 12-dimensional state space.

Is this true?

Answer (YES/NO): NO